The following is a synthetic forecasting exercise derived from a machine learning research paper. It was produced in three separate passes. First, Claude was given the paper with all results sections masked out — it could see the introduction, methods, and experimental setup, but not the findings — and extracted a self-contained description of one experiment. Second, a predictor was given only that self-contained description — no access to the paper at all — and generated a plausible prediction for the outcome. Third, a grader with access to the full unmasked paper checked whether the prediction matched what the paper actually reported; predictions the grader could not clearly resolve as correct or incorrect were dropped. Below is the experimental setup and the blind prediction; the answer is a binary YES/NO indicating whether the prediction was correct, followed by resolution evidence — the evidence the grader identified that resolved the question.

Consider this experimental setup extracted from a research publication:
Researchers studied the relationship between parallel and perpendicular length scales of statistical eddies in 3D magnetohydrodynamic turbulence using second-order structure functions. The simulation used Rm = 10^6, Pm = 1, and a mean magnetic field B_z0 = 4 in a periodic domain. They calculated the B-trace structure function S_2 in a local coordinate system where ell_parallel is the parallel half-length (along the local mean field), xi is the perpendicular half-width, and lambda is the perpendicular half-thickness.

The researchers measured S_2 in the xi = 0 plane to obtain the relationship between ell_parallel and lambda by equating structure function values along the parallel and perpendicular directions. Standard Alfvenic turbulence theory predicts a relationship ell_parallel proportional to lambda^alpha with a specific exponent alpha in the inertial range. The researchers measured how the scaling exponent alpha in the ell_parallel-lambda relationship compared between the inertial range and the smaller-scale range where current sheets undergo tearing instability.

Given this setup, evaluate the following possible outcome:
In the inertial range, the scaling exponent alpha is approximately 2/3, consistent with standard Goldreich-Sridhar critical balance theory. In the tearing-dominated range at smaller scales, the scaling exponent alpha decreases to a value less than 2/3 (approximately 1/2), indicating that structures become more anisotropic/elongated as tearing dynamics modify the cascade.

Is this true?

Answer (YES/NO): NO